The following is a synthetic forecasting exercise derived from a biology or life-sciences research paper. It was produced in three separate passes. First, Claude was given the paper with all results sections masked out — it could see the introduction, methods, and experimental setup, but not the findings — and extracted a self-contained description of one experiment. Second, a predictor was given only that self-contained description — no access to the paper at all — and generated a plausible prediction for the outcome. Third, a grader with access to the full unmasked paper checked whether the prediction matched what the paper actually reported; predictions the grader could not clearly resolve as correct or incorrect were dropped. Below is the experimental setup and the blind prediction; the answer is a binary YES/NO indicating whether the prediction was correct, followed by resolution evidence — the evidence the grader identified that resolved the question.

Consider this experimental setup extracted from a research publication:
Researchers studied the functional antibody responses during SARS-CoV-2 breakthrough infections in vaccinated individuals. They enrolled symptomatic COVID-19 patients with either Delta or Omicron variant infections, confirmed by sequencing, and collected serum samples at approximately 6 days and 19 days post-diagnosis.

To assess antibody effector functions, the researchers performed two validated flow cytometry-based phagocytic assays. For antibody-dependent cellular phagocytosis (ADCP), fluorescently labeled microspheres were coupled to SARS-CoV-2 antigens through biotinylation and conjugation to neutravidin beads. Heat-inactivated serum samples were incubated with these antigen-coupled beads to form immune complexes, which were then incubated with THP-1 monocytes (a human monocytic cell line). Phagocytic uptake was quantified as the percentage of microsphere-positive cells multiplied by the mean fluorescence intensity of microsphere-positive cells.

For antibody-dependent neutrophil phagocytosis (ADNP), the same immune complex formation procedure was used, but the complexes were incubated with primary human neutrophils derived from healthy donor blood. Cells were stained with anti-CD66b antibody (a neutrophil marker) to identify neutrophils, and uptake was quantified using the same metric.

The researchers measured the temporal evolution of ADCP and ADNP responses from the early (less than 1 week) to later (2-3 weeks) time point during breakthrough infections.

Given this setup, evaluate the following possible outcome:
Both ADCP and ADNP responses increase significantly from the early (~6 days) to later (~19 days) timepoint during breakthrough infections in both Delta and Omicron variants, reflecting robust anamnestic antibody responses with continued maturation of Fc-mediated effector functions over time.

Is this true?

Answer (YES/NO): YES